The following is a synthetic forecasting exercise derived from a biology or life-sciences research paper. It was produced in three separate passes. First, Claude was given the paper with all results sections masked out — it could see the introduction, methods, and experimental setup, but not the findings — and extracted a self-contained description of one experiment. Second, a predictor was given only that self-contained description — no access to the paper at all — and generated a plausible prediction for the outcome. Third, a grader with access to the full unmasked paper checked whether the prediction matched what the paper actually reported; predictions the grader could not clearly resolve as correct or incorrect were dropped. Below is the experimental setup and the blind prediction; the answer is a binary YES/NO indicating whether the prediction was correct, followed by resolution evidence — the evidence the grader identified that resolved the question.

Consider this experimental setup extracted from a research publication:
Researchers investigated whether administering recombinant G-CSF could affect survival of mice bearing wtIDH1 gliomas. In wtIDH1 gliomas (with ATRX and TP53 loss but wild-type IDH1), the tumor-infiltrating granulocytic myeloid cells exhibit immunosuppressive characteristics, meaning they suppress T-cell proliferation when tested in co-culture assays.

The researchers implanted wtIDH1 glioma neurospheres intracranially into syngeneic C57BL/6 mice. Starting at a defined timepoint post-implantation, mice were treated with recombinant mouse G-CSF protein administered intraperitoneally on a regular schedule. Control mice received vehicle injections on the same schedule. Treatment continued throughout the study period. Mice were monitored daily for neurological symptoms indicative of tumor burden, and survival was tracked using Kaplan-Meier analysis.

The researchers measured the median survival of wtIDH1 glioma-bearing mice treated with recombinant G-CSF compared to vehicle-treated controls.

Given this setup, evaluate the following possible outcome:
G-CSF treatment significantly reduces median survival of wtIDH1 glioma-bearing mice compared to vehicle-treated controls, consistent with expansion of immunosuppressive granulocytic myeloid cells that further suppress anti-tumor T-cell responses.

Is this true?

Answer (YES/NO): NO